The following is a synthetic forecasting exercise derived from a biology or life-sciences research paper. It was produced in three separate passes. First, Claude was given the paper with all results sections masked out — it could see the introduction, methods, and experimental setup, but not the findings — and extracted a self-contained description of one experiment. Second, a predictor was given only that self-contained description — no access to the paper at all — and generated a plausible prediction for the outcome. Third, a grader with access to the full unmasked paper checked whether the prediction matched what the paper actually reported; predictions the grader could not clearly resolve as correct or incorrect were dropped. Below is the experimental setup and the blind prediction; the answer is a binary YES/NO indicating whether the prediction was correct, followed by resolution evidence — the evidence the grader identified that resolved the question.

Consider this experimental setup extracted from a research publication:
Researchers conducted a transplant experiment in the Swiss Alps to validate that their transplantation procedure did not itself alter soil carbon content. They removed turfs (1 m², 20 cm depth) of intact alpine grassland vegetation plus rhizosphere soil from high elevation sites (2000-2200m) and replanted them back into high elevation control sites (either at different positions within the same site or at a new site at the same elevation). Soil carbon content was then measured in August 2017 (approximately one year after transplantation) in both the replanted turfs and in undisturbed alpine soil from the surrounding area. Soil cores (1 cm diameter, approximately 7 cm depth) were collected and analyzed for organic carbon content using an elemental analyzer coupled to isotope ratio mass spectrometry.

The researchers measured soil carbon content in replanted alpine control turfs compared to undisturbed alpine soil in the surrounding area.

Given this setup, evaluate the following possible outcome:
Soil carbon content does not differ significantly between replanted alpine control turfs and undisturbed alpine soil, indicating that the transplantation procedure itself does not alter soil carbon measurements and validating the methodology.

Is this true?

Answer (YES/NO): YES